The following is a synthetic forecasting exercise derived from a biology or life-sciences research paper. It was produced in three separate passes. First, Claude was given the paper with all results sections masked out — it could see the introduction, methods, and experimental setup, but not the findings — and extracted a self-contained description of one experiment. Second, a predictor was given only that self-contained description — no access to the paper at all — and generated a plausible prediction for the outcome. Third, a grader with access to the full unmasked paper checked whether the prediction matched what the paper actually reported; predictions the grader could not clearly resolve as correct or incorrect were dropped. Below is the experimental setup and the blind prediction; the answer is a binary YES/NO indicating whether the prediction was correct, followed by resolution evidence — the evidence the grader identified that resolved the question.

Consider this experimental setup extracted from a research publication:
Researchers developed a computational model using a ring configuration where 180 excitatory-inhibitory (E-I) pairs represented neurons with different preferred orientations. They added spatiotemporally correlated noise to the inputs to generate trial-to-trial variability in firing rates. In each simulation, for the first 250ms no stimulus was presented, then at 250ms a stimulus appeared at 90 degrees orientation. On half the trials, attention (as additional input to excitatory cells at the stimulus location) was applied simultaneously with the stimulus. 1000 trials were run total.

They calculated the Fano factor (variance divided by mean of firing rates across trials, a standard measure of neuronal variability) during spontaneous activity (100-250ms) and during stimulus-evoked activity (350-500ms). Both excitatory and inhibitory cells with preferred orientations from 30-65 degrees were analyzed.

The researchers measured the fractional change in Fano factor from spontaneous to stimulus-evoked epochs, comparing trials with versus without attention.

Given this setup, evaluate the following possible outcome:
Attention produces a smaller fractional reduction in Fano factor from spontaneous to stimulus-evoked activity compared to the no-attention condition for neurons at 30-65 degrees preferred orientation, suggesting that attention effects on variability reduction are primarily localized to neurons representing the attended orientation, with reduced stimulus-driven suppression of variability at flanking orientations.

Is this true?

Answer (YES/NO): NO